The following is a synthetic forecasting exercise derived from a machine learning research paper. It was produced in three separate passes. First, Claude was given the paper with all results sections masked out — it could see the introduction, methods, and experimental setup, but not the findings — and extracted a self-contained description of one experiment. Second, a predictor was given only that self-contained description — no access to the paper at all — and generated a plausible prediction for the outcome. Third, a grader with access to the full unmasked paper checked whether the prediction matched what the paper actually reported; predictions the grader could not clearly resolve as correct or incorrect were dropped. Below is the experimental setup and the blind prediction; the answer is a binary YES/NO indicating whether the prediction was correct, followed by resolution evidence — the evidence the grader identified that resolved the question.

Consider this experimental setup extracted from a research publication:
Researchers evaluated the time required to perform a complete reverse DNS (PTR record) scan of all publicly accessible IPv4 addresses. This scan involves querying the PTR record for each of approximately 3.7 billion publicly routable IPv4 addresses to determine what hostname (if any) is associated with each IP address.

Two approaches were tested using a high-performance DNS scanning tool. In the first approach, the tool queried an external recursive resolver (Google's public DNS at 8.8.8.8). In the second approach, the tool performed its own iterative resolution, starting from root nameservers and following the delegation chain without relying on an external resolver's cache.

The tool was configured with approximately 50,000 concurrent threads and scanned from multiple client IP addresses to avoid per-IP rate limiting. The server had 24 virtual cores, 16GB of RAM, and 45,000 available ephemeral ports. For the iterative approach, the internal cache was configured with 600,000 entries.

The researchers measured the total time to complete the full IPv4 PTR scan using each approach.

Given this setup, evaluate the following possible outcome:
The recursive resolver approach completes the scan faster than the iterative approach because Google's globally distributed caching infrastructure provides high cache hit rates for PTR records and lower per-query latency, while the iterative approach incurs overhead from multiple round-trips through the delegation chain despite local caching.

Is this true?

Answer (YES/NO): YES